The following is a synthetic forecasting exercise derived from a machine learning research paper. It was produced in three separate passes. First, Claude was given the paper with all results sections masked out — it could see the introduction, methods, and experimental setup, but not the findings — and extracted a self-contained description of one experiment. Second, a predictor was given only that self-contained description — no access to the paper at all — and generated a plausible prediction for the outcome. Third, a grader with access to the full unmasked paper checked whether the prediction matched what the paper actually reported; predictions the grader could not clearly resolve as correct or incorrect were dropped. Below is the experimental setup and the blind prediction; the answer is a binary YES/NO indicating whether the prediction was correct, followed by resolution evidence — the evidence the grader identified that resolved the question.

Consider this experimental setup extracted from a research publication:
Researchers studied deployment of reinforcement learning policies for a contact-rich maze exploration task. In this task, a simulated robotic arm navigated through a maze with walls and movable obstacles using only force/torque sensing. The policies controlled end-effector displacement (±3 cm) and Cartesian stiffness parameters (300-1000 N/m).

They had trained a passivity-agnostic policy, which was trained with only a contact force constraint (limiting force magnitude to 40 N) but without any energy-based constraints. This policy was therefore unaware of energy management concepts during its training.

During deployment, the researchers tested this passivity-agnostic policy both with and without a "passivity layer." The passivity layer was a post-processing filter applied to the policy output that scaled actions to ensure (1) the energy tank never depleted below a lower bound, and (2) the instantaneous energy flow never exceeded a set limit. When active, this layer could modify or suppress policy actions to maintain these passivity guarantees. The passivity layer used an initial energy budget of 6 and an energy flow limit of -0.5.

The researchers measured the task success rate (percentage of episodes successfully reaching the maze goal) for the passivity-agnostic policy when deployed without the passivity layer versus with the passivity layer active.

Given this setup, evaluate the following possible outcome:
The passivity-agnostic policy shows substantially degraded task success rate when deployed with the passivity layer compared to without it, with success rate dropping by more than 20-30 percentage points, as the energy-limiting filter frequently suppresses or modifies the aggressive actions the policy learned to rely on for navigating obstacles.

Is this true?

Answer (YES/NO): NO